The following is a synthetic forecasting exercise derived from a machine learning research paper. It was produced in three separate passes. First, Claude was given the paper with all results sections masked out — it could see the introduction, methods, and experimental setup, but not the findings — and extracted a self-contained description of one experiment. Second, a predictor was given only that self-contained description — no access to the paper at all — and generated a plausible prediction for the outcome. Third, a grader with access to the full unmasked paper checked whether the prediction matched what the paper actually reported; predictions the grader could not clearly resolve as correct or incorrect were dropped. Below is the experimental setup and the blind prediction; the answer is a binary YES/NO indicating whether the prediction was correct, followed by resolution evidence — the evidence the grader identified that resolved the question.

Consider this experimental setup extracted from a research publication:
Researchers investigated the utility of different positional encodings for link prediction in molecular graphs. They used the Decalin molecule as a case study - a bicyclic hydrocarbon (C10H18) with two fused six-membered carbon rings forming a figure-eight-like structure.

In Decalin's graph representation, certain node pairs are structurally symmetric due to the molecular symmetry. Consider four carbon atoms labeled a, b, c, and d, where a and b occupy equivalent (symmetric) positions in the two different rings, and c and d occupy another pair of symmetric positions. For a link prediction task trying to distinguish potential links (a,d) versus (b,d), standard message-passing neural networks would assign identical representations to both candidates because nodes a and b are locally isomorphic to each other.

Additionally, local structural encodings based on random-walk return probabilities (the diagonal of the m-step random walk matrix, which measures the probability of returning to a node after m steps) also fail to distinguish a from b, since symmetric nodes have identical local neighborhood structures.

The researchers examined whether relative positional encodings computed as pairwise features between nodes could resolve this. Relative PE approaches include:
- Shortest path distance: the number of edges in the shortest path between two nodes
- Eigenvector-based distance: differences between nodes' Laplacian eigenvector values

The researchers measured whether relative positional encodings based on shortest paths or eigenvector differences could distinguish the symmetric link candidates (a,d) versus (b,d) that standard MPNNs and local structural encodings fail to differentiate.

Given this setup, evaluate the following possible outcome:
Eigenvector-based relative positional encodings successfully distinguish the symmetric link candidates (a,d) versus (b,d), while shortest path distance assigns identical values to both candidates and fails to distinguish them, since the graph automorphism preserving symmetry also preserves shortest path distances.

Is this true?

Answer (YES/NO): NO